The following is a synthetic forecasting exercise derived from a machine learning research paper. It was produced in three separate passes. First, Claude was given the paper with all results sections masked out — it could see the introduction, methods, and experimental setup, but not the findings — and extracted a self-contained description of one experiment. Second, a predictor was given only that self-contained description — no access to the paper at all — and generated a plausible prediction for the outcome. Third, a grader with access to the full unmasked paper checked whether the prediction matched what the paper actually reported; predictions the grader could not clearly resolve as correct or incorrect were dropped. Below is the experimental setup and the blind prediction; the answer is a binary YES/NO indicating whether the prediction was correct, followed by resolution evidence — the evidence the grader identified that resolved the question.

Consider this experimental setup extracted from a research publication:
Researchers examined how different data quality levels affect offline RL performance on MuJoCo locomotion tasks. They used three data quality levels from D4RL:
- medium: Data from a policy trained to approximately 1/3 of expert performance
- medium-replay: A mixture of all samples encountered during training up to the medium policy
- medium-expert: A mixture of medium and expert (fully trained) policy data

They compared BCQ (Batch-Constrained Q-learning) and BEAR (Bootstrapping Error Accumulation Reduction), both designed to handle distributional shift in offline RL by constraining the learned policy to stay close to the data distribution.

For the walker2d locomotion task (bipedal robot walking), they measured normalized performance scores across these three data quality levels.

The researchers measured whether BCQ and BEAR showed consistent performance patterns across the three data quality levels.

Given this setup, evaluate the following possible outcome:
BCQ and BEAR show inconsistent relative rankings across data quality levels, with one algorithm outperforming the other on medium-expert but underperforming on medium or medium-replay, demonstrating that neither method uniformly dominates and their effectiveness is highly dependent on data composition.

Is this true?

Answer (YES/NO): YES